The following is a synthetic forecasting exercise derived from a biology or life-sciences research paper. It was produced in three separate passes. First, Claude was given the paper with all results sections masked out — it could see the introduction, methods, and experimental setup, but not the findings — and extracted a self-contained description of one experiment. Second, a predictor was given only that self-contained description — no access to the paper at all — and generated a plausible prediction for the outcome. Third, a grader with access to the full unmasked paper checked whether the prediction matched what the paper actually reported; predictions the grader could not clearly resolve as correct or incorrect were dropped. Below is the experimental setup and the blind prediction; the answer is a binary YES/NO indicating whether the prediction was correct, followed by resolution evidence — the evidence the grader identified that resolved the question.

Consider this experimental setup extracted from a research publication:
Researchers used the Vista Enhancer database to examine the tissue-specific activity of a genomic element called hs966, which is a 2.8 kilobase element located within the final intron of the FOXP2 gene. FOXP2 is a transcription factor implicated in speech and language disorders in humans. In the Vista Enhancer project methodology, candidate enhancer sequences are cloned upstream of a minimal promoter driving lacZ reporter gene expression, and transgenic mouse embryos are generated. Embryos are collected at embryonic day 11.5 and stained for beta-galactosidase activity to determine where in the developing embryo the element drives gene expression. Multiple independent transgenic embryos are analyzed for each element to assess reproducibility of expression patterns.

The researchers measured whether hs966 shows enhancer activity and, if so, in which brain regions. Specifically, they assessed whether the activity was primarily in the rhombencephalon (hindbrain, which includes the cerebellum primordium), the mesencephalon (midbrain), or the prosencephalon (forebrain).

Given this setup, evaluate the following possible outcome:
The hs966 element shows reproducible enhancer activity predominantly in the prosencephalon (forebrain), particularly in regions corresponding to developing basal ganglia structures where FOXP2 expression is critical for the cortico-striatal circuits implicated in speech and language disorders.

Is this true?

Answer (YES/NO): NO